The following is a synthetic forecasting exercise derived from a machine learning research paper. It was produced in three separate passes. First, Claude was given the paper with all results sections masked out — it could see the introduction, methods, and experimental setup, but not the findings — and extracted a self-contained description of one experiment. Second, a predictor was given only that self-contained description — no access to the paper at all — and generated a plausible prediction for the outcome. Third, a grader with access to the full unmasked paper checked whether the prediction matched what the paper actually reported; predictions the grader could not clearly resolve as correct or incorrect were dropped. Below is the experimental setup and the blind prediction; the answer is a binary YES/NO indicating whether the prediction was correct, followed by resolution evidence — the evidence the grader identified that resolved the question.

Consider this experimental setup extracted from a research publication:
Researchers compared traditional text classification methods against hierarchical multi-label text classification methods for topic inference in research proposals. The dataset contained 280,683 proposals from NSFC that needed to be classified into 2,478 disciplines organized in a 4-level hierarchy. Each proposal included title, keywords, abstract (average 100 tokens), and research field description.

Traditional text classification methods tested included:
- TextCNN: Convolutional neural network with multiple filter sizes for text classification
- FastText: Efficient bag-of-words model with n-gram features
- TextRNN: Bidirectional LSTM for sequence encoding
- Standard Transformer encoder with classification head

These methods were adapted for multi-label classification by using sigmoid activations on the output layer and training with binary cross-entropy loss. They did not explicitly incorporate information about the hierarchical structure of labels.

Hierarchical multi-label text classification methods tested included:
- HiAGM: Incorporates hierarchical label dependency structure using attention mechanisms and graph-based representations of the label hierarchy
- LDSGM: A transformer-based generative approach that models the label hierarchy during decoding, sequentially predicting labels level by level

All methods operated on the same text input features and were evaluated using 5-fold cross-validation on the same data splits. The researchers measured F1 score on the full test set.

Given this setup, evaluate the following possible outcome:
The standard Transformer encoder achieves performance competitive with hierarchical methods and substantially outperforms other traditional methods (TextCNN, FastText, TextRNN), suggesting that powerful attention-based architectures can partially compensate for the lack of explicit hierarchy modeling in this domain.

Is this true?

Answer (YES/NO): NO